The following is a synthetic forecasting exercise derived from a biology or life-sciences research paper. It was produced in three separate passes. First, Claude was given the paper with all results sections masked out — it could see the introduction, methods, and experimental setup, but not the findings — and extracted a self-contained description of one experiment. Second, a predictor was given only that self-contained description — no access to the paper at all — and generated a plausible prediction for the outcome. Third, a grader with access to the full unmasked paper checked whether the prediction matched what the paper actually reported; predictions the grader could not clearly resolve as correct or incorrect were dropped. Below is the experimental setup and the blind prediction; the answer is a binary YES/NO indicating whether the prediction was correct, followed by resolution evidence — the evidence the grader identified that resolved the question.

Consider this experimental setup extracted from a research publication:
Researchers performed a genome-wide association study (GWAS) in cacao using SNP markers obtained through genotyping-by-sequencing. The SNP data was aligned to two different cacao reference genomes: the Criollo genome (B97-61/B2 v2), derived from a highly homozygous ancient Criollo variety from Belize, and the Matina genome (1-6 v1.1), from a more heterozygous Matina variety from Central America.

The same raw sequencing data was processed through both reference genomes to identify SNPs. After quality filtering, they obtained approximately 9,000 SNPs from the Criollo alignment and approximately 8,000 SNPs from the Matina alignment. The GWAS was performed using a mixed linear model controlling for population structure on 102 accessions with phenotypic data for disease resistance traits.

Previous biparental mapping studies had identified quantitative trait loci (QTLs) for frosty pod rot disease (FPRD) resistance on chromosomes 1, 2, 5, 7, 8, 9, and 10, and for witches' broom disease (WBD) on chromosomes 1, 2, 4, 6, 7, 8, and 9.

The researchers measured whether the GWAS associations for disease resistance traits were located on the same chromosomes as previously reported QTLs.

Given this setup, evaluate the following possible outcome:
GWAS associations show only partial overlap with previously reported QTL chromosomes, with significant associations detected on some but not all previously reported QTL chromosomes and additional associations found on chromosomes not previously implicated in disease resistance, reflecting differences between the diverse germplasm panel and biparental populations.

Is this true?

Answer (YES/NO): YES